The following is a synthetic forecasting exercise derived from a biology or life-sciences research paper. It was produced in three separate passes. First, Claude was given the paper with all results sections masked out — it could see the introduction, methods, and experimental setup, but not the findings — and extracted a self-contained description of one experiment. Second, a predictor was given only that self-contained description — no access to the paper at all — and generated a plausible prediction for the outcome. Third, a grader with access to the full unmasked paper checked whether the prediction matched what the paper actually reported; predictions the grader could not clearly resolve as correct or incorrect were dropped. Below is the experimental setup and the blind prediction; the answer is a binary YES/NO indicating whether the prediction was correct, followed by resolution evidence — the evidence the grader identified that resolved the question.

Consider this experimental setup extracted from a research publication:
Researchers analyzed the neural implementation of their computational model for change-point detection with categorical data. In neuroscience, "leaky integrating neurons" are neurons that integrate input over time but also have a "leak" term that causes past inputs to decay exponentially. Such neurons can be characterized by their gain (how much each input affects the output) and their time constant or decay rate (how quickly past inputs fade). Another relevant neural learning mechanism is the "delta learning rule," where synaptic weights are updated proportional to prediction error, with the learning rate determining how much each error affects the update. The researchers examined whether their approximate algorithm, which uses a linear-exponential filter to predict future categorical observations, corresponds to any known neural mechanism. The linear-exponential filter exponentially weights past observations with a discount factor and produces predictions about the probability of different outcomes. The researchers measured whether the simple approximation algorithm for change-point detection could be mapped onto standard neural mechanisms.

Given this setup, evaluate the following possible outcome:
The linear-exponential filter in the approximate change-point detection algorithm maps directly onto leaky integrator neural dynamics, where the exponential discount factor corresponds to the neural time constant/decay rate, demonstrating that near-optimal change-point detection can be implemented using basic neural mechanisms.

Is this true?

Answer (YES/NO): YES